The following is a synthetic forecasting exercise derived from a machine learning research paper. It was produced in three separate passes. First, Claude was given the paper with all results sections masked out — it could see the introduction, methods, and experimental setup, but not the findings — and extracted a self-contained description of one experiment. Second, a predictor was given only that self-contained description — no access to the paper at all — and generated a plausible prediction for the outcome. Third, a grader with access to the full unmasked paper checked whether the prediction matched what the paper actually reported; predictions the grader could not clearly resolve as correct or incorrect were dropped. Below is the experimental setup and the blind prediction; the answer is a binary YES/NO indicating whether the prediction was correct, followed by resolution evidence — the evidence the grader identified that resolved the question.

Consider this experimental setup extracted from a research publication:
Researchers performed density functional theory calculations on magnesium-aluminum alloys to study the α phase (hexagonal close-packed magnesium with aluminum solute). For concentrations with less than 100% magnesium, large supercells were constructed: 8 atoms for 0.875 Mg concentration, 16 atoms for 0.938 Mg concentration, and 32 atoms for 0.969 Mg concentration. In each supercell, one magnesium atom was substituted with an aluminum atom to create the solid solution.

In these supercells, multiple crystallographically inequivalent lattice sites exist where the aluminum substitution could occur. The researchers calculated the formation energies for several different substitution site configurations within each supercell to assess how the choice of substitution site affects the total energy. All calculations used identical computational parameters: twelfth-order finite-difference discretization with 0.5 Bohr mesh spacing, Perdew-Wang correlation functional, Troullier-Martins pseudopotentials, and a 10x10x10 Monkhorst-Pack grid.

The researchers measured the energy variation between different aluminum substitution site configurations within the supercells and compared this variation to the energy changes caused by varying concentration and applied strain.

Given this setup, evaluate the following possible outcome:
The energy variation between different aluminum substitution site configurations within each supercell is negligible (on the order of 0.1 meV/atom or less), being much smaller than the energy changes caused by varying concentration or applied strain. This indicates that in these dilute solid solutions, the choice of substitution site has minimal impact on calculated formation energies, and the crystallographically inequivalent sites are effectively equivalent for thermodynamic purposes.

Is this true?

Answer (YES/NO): NO